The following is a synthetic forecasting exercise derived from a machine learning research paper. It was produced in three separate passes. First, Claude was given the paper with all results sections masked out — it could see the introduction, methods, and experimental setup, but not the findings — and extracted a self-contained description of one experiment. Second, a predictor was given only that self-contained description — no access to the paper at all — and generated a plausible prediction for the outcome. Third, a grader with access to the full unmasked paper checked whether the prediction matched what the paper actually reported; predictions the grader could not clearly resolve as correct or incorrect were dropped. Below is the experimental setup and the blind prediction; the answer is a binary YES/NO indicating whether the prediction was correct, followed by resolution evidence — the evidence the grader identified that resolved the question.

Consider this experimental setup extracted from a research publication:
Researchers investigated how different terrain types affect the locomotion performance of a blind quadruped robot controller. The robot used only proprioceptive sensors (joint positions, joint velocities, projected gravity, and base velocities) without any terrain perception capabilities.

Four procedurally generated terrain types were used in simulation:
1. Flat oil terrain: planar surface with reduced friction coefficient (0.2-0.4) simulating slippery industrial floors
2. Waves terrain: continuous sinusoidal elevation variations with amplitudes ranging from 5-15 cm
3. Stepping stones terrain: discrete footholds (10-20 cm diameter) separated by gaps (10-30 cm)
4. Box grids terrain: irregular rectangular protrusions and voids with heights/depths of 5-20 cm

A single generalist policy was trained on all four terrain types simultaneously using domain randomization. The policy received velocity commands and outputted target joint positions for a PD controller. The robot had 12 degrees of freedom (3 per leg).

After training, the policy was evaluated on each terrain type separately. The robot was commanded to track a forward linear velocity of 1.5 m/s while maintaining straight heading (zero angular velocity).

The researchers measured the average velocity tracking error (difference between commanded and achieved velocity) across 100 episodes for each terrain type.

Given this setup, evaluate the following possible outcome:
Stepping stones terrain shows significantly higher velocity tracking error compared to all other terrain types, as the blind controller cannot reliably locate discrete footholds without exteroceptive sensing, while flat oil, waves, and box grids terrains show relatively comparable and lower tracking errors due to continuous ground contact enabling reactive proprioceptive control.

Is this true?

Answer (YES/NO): NO